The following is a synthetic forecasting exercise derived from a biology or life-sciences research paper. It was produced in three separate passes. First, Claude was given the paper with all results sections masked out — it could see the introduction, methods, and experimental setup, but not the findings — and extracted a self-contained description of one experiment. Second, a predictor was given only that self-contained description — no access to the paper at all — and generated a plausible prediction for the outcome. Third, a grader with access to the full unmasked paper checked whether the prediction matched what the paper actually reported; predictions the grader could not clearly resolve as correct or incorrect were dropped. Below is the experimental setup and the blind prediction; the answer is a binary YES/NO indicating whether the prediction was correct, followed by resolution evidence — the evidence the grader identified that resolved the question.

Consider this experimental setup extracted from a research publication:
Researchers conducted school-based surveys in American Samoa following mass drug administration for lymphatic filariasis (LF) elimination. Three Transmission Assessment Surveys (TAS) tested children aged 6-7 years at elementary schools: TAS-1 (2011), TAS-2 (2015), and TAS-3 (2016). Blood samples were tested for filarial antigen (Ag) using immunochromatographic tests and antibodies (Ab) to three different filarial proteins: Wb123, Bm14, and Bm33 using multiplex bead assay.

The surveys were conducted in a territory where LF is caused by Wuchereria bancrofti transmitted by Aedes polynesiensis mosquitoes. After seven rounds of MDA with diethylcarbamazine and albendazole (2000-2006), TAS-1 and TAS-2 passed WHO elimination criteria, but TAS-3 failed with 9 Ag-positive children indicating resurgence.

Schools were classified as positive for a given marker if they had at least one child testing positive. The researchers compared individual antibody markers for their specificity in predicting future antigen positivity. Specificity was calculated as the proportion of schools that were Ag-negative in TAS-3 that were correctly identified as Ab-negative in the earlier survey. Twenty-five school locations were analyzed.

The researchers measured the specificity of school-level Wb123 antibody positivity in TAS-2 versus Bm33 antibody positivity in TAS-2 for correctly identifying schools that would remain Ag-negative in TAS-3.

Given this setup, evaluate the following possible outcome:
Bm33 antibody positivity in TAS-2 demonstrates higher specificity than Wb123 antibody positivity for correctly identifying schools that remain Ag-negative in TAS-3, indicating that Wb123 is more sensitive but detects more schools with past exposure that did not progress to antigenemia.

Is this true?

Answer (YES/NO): NO